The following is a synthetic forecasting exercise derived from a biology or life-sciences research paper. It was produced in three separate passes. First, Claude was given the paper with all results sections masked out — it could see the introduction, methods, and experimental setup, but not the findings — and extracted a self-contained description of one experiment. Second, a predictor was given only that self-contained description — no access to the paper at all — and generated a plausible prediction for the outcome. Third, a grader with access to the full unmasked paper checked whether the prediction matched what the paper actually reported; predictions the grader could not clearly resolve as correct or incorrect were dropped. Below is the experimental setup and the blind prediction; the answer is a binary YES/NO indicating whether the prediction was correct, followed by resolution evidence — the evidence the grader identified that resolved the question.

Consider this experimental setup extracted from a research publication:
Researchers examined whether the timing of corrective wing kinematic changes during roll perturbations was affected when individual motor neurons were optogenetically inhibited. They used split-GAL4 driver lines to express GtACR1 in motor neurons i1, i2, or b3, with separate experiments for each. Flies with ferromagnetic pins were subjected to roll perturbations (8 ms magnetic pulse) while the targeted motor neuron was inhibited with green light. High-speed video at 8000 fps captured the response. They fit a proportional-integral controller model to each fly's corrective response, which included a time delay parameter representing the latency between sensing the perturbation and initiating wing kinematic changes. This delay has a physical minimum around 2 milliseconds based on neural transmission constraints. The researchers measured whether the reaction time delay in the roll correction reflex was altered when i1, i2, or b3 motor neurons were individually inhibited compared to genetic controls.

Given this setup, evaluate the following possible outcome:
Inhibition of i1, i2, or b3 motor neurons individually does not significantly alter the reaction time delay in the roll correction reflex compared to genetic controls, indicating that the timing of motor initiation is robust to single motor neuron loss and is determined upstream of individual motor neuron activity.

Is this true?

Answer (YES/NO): YES